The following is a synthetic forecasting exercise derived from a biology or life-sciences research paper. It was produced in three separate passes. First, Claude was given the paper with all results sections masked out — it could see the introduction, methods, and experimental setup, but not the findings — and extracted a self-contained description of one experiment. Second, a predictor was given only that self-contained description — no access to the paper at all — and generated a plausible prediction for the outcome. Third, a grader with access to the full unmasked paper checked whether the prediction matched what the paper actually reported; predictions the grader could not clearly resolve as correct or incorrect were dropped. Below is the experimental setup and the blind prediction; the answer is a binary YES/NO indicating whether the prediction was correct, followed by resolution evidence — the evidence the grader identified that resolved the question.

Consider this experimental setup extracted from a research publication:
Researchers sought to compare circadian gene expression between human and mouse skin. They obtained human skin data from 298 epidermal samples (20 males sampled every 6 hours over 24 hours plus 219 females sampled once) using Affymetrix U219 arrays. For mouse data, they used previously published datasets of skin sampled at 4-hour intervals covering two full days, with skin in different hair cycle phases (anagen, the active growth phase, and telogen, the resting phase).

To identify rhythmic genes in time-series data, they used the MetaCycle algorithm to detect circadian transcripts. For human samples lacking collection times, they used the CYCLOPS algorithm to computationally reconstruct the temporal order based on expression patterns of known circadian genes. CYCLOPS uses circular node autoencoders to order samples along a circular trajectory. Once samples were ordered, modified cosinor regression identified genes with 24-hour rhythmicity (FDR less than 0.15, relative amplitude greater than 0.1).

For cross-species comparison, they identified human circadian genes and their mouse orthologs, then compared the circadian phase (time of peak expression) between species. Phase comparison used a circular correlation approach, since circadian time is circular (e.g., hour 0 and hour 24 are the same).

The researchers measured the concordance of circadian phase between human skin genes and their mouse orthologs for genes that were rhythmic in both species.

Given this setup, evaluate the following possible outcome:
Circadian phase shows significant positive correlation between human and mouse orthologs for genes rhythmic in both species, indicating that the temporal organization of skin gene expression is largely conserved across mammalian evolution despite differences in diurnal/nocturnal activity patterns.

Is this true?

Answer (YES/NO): YES